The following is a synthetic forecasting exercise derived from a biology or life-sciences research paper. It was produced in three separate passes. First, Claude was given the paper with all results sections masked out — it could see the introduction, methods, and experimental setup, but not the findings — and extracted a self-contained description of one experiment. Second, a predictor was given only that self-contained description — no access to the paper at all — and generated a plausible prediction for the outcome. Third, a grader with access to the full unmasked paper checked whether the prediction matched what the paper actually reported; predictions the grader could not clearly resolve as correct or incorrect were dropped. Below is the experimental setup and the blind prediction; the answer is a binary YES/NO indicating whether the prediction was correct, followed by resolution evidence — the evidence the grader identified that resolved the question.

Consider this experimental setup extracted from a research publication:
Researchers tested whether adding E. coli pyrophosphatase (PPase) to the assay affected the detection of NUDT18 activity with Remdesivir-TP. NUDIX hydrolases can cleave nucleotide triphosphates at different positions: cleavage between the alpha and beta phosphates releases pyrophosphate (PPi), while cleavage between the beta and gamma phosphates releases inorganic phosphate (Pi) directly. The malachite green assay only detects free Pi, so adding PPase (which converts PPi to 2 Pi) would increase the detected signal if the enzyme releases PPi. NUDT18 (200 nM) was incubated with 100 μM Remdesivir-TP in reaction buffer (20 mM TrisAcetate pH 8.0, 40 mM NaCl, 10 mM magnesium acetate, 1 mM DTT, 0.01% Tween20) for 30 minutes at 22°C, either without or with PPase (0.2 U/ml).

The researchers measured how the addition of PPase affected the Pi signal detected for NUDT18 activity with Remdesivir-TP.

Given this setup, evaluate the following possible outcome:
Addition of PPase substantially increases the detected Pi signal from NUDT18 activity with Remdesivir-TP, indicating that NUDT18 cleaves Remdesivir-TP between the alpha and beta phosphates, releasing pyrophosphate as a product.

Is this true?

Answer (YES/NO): NO